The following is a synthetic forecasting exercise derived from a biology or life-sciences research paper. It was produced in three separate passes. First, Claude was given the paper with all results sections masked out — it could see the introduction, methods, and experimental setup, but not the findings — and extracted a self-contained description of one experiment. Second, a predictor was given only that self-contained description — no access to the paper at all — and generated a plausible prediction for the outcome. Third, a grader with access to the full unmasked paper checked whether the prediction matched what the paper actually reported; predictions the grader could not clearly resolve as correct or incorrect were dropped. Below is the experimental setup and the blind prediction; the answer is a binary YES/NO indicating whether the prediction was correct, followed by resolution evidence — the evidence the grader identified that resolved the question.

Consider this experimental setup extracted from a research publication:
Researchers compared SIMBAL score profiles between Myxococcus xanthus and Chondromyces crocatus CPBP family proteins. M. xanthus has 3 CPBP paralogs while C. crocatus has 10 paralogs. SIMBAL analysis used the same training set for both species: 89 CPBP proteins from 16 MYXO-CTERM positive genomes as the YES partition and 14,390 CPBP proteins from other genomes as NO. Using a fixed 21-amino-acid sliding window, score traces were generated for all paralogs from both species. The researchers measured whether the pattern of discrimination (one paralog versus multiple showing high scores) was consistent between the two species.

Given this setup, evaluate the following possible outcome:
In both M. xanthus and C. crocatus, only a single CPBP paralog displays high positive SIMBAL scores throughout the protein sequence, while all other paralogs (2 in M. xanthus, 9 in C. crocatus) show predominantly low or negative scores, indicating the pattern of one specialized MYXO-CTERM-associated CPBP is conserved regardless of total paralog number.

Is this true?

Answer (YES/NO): YES